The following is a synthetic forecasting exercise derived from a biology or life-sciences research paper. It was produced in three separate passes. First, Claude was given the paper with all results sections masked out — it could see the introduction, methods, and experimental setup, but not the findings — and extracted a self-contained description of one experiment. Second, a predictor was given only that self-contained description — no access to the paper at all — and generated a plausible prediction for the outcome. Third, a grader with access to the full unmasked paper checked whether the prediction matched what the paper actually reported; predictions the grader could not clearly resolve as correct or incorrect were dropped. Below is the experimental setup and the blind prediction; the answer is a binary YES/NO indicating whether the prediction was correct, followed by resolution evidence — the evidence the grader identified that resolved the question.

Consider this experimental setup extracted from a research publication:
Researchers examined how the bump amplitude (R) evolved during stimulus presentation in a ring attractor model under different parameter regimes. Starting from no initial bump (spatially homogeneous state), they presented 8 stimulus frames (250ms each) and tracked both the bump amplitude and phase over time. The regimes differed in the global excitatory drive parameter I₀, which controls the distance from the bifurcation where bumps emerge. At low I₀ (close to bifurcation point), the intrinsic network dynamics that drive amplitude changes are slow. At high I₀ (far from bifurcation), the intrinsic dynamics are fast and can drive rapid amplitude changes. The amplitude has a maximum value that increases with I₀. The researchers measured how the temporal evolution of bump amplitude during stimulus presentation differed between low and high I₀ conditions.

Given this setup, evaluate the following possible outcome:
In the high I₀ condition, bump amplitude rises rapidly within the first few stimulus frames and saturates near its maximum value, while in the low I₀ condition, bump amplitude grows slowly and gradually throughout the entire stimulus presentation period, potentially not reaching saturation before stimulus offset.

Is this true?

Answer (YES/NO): NO